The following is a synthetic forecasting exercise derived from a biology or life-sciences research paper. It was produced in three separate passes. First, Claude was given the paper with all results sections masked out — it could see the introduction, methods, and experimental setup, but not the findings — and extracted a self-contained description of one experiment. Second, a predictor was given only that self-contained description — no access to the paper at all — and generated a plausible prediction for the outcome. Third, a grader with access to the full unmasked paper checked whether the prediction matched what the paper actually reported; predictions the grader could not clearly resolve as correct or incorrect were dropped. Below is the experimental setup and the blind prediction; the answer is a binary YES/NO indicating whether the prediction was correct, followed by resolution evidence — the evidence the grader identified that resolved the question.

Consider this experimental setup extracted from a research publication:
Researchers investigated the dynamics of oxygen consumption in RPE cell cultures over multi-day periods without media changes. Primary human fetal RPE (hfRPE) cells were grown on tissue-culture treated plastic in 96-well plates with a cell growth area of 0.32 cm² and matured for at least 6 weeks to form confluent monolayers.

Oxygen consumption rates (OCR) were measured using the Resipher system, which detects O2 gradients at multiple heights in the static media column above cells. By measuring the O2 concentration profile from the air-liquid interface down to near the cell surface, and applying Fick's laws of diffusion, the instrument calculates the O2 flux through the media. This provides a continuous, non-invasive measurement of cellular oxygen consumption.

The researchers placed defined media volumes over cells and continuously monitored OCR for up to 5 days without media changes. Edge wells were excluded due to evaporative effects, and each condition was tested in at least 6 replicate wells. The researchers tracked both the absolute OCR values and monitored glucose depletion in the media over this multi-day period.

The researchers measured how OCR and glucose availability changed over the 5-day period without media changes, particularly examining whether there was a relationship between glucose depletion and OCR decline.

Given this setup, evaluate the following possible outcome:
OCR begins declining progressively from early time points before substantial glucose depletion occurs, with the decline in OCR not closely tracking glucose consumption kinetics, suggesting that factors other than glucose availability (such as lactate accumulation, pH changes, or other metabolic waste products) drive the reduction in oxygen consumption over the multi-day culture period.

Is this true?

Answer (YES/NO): NO